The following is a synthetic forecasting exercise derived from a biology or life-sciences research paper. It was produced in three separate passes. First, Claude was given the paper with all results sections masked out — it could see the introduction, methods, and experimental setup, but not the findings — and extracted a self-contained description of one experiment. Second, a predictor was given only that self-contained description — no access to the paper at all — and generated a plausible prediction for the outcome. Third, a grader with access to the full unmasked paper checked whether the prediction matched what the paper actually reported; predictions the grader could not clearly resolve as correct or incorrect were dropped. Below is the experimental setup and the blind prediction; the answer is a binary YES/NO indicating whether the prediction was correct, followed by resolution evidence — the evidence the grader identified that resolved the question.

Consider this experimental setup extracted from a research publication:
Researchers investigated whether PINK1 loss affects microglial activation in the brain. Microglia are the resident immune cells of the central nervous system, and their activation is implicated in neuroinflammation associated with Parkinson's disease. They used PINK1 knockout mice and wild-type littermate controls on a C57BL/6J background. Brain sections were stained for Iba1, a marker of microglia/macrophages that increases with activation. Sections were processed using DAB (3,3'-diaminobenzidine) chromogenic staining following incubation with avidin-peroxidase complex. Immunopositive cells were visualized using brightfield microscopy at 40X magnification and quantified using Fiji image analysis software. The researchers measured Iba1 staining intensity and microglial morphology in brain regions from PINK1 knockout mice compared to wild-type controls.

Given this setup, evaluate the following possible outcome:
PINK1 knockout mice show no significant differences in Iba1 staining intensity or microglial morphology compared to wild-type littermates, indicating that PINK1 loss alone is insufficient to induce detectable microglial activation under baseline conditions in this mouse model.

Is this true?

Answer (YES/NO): NO